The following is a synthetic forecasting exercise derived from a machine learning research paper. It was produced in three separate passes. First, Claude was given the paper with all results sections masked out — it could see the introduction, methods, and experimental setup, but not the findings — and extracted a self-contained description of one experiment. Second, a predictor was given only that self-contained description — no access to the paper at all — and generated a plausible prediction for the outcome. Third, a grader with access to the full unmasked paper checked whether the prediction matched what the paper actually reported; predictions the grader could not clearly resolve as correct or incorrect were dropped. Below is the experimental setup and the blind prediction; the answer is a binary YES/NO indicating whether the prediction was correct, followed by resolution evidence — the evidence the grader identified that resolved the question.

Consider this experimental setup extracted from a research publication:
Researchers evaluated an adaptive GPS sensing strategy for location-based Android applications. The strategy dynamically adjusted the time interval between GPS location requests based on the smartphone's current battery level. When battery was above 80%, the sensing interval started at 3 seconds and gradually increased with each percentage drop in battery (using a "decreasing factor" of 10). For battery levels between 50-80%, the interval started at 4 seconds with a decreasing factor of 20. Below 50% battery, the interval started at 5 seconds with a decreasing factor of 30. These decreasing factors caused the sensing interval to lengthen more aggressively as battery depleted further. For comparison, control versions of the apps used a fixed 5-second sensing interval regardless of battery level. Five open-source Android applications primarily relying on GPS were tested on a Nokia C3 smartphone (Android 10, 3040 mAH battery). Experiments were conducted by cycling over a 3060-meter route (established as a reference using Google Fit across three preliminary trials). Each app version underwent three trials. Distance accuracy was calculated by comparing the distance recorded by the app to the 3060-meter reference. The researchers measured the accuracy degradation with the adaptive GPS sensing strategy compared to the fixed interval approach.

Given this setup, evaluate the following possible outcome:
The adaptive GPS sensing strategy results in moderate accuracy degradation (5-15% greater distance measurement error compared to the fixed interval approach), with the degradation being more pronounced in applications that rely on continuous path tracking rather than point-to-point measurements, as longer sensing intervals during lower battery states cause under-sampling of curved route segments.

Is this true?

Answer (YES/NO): NO